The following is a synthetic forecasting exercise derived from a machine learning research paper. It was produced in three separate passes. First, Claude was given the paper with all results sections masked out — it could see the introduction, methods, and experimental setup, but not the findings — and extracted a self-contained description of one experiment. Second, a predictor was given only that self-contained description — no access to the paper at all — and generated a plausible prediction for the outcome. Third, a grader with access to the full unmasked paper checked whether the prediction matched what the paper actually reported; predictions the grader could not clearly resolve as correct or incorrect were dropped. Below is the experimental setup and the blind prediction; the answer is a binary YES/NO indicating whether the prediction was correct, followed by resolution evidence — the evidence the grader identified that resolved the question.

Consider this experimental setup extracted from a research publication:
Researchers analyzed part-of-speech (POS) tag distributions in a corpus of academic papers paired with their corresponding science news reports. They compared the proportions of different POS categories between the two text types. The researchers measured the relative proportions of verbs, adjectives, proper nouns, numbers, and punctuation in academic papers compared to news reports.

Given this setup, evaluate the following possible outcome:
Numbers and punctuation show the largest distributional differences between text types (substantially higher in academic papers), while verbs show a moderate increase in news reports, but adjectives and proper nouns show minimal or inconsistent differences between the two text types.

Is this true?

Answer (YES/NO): NO